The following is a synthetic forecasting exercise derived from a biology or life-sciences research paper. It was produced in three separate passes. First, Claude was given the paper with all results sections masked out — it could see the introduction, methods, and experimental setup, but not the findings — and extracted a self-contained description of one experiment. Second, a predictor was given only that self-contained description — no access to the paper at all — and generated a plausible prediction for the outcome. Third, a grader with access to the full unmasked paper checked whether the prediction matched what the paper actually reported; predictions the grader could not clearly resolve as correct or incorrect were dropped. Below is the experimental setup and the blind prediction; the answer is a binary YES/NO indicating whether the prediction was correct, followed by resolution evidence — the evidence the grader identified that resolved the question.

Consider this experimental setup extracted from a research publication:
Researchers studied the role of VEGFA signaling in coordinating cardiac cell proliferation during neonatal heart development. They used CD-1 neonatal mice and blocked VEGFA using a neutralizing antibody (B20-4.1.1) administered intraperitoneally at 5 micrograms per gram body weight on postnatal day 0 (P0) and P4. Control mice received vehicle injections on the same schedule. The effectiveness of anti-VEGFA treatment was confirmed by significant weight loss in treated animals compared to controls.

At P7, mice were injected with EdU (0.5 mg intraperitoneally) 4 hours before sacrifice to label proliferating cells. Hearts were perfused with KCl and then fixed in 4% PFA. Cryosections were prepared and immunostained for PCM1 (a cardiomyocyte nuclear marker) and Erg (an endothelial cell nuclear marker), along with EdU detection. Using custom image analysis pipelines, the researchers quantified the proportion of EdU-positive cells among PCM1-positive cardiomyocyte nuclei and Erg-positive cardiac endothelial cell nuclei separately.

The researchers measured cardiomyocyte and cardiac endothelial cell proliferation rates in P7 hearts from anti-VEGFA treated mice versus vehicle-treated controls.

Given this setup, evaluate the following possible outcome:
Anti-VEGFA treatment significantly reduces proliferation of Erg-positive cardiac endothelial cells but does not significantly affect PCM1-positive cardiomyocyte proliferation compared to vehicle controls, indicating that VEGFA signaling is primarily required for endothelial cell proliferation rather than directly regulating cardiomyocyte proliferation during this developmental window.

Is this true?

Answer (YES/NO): NO